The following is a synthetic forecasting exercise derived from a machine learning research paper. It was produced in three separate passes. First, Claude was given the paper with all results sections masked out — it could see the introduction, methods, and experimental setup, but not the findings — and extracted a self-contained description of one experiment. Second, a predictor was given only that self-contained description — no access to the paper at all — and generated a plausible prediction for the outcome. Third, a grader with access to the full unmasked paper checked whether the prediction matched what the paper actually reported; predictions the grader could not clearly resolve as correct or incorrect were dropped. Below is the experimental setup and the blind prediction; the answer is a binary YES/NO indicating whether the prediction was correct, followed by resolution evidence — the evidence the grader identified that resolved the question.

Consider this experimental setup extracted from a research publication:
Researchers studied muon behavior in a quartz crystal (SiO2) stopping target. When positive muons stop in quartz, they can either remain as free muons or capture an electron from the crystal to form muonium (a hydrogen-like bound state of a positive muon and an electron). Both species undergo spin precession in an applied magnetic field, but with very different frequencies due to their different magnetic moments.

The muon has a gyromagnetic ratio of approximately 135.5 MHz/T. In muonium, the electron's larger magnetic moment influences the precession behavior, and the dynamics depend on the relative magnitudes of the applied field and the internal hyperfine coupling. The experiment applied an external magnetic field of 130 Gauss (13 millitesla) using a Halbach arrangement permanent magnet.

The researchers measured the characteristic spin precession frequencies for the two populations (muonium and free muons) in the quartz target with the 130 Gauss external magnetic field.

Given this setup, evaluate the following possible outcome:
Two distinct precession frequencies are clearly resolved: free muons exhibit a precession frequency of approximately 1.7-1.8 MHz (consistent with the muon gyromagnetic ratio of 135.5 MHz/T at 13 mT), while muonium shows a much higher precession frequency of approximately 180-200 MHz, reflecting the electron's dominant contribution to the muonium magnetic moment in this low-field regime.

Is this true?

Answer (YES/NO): YES